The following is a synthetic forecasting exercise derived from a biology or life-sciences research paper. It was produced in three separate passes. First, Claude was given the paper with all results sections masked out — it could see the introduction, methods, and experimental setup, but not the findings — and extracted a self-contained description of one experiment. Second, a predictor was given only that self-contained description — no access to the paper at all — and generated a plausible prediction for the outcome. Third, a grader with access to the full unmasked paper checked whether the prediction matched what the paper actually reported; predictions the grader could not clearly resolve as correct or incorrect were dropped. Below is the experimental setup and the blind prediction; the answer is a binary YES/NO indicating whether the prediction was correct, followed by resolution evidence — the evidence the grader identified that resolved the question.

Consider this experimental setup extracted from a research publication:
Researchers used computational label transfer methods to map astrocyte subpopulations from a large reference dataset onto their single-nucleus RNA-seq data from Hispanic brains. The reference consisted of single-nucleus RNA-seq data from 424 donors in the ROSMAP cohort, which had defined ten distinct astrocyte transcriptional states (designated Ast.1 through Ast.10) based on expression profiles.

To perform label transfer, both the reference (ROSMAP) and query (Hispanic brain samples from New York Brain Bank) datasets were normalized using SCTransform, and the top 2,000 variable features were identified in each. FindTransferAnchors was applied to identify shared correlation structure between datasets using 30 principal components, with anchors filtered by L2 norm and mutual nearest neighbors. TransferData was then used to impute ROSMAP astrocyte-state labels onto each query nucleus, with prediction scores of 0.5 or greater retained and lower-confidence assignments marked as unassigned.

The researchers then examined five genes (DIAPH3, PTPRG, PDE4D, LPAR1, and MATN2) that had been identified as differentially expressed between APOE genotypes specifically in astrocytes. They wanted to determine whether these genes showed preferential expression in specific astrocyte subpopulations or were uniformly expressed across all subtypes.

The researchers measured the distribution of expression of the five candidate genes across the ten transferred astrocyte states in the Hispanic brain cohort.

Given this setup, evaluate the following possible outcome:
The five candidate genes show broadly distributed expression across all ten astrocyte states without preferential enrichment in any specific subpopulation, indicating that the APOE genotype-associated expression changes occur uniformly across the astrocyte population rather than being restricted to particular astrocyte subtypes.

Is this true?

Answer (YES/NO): NO